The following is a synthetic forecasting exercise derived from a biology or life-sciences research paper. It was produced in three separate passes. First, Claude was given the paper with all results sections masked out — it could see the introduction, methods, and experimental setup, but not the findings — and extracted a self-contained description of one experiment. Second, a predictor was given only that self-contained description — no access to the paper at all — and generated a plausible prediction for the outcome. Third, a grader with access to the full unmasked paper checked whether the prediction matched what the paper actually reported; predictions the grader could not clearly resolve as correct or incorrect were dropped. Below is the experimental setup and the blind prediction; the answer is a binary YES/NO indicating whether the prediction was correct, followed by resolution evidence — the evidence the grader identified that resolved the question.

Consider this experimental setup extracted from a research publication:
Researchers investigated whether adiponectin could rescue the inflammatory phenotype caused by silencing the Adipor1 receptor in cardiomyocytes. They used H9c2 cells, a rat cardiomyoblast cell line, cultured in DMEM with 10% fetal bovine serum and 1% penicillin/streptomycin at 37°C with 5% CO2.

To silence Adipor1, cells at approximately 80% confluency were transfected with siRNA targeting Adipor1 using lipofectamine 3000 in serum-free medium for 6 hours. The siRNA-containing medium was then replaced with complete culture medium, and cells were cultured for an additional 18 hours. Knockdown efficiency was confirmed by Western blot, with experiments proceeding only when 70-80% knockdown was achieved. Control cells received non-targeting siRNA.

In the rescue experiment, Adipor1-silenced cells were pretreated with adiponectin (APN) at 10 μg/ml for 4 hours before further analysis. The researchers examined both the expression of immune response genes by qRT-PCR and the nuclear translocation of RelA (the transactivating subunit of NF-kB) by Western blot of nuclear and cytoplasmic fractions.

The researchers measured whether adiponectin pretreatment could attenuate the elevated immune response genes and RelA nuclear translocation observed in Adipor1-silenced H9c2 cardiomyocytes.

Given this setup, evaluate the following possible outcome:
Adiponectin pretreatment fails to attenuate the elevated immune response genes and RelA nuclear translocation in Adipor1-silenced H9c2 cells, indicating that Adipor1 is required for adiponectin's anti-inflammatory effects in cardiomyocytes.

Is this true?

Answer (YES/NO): NO